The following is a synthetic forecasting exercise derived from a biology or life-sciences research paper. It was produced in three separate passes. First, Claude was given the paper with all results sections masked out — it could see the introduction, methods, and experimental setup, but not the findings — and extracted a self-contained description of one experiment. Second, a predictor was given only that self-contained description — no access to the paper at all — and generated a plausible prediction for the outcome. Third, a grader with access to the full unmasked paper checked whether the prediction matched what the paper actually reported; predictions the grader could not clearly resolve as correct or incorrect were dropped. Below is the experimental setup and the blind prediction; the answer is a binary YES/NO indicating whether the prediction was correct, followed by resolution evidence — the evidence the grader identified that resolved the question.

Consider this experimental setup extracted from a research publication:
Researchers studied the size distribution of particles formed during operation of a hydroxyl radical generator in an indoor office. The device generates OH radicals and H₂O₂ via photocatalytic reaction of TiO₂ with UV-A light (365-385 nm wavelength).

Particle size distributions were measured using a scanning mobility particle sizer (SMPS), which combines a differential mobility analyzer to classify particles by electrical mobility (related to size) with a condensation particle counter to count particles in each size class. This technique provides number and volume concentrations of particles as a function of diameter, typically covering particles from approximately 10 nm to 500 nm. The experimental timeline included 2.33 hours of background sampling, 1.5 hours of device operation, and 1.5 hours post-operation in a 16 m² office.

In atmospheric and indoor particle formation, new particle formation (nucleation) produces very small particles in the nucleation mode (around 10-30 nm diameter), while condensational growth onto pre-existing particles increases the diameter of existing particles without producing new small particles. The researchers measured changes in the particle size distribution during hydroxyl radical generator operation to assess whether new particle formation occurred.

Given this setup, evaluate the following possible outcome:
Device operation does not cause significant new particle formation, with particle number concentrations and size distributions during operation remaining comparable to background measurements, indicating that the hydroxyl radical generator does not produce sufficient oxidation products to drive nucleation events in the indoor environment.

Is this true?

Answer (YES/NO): NO